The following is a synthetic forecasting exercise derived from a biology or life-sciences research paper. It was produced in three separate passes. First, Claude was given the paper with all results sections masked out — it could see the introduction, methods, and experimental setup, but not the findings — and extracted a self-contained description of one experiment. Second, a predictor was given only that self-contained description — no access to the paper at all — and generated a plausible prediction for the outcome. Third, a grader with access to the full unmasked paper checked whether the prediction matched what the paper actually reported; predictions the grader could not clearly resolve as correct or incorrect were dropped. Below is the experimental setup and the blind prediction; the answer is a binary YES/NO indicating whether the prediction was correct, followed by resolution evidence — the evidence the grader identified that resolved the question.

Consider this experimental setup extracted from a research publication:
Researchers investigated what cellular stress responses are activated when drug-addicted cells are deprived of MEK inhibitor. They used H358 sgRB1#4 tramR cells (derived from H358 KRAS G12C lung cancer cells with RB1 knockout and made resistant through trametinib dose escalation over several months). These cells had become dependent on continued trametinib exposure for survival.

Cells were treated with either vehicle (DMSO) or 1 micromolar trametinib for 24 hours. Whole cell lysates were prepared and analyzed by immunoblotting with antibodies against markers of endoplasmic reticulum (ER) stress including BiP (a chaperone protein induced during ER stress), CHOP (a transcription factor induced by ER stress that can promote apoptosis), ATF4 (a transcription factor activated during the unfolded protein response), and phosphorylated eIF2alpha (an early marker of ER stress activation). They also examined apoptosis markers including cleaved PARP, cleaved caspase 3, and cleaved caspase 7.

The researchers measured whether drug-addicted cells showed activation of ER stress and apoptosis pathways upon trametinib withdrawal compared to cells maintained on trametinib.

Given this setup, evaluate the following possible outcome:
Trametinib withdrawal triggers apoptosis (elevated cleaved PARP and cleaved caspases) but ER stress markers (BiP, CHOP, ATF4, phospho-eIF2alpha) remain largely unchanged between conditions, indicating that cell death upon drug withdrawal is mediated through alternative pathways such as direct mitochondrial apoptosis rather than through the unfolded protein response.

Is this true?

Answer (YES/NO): NO